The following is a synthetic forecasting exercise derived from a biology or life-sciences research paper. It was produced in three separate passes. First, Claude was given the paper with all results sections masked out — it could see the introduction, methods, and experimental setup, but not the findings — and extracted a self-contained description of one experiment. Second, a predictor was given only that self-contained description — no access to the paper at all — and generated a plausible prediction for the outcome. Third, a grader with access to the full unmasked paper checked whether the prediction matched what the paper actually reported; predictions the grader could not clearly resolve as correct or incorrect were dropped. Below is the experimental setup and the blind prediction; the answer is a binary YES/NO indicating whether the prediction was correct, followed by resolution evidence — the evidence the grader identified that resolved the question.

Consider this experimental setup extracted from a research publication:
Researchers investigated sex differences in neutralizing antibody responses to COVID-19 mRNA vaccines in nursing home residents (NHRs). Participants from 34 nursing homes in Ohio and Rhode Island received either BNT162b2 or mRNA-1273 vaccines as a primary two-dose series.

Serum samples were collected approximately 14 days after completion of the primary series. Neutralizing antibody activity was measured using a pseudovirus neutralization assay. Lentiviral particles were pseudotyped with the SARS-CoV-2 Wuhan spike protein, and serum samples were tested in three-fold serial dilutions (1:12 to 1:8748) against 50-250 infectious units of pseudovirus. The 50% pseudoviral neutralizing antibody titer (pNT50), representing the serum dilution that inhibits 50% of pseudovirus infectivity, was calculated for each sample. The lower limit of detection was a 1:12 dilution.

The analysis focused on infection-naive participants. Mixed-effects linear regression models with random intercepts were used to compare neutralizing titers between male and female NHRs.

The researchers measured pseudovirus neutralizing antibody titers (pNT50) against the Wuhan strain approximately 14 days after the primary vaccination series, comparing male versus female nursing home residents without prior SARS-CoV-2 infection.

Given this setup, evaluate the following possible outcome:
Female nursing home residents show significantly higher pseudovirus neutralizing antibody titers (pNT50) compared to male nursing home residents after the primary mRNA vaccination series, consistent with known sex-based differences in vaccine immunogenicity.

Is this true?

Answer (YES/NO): NO